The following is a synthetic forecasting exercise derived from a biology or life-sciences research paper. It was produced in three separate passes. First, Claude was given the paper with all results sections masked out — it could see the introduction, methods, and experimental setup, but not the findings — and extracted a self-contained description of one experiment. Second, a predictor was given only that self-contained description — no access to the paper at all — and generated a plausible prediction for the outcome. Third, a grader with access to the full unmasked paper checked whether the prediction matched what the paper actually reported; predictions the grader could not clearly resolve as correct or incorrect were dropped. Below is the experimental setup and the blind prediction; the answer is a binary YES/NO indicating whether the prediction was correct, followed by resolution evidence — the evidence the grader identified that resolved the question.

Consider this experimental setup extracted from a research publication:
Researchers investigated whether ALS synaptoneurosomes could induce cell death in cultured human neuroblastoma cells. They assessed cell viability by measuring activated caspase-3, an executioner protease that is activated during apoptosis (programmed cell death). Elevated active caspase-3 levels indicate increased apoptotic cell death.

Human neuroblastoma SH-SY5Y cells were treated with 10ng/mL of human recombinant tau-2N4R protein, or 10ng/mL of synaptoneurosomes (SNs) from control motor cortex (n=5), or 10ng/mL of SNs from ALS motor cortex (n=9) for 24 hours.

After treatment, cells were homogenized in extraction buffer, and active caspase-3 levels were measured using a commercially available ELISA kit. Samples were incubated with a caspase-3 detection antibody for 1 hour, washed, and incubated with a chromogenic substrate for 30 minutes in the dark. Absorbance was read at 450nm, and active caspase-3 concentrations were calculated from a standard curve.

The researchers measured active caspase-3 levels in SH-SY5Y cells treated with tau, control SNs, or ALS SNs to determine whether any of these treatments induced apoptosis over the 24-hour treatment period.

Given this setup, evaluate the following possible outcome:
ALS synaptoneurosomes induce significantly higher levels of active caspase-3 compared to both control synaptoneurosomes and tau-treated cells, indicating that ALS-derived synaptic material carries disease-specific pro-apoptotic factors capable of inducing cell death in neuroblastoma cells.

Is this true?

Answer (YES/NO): NO